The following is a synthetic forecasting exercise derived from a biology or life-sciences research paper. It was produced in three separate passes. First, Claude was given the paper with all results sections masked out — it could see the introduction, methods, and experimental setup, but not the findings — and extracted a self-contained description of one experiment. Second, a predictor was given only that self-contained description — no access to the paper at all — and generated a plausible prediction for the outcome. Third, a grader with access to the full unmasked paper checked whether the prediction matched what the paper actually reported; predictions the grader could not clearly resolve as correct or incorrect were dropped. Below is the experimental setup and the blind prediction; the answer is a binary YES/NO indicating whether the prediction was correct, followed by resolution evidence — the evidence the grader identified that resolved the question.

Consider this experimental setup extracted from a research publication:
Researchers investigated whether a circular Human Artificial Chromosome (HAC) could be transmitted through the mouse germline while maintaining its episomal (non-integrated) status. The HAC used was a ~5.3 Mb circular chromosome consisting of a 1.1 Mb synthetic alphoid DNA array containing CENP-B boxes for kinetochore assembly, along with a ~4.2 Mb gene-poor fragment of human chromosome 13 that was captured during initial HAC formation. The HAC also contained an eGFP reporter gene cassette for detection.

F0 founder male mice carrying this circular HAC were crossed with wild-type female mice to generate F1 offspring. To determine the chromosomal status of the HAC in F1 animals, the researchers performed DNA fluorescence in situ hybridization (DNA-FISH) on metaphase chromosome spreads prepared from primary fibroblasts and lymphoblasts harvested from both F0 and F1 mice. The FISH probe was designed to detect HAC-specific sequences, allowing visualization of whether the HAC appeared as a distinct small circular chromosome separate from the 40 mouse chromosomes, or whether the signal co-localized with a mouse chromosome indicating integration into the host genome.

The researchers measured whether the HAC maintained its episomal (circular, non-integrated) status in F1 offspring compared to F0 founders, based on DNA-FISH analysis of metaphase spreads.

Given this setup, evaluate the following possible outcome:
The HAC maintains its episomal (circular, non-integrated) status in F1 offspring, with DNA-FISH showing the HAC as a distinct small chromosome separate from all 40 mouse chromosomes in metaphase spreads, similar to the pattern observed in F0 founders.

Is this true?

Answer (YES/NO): YES